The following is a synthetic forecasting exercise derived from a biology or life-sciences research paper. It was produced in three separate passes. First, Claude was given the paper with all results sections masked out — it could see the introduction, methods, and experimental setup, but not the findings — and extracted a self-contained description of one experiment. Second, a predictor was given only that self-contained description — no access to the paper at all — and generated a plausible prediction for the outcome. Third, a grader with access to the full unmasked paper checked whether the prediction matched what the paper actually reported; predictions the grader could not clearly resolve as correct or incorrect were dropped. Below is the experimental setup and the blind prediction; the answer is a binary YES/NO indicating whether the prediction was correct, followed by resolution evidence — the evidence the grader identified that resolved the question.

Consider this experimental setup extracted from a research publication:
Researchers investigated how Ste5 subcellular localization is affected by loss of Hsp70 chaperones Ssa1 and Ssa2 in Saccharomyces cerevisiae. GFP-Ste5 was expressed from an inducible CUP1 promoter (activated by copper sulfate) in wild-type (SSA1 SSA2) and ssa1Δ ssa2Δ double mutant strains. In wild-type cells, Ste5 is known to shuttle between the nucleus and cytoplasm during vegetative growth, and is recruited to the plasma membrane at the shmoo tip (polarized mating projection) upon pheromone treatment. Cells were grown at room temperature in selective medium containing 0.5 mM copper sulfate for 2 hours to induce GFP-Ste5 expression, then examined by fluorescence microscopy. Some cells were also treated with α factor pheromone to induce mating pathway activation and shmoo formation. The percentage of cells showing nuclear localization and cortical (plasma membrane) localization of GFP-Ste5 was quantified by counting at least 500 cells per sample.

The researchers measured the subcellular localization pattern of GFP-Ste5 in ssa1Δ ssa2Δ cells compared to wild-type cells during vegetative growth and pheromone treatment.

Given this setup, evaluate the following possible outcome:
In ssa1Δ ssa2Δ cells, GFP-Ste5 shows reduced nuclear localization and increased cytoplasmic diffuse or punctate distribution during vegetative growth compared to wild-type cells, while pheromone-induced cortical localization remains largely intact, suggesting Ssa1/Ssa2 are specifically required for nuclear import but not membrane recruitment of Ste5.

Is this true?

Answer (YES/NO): NO